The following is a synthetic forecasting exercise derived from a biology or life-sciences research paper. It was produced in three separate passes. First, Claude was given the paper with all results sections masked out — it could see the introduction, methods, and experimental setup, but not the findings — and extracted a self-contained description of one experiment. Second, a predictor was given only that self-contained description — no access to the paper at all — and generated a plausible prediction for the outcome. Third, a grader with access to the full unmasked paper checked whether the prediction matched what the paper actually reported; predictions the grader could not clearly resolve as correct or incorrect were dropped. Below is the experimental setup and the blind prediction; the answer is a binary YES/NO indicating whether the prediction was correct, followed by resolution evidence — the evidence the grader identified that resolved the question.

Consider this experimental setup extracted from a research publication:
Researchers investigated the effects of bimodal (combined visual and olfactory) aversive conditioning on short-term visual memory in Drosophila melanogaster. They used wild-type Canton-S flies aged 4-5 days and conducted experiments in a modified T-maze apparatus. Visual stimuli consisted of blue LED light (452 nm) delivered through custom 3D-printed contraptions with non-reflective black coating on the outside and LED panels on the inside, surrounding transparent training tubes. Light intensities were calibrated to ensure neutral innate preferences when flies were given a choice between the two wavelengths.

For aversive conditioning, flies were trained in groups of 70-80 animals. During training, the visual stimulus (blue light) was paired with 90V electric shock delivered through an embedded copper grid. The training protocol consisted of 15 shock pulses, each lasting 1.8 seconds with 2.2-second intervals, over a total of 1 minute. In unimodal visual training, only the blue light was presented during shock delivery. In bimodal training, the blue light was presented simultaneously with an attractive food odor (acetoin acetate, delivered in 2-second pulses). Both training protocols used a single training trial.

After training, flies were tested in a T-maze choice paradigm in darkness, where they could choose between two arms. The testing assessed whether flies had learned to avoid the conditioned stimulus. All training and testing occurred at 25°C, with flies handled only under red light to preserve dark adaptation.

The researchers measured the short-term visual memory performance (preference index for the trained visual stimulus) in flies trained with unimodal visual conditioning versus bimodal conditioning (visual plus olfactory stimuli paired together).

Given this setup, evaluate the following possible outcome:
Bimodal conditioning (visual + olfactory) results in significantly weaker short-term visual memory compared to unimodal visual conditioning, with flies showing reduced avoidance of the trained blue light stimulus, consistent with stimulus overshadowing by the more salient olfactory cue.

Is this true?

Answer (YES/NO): NO